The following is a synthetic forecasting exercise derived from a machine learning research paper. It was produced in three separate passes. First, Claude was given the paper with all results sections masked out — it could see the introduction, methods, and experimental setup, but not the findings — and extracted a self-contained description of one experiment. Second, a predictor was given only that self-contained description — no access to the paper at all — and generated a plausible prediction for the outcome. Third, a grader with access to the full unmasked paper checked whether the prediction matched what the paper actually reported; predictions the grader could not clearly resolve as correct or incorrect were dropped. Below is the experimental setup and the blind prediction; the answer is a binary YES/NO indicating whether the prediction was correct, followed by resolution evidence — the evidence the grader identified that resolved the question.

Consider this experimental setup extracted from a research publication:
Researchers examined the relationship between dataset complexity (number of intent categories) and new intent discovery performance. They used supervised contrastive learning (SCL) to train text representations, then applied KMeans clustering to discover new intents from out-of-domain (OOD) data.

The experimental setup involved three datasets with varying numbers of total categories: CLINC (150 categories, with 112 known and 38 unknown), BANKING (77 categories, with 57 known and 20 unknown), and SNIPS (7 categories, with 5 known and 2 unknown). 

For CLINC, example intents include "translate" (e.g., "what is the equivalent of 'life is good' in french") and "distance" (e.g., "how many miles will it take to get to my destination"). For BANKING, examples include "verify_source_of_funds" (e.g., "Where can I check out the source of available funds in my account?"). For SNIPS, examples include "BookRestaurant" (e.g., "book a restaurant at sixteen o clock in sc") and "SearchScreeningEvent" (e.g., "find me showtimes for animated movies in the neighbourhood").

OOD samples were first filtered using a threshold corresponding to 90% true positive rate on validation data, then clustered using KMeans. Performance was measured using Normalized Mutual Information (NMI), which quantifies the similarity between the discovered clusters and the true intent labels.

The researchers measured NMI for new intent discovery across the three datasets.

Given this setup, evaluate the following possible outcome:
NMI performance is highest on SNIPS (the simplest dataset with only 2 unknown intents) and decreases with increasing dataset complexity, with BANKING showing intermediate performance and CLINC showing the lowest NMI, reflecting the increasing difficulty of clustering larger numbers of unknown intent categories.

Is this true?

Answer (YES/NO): NO